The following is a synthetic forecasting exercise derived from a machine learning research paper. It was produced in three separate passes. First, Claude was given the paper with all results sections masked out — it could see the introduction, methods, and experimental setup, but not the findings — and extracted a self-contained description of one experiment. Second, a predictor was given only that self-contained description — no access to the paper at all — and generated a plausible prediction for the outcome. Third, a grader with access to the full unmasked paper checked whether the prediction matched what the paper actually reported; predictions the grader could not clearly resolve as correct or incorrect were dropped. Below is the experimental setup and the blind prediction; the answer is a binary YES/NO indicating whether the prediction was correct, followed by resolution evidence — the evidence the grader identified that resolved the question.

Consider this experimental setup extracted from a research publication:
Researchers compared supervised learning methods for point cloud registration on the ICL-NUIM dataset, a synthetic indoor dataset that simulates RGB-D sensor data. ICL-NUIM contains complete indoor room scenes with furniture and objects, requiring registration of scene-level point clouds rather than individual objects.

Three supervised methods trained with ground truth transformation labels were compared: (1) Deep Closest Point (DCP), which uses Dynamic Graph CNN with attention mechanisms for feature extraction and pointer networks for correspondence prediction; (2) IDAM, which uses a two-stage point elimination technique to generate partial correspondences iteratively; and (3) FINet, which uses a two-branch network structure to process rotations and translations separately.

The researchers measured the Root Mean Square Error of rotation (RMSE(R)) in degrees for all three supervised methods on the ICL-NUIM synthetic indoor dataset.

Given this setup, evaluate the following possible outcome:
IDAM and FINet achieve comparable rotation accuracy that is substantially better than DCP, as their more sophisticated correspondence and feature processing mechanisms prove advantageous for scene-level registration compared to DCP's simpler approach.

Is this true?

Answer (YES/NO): NO